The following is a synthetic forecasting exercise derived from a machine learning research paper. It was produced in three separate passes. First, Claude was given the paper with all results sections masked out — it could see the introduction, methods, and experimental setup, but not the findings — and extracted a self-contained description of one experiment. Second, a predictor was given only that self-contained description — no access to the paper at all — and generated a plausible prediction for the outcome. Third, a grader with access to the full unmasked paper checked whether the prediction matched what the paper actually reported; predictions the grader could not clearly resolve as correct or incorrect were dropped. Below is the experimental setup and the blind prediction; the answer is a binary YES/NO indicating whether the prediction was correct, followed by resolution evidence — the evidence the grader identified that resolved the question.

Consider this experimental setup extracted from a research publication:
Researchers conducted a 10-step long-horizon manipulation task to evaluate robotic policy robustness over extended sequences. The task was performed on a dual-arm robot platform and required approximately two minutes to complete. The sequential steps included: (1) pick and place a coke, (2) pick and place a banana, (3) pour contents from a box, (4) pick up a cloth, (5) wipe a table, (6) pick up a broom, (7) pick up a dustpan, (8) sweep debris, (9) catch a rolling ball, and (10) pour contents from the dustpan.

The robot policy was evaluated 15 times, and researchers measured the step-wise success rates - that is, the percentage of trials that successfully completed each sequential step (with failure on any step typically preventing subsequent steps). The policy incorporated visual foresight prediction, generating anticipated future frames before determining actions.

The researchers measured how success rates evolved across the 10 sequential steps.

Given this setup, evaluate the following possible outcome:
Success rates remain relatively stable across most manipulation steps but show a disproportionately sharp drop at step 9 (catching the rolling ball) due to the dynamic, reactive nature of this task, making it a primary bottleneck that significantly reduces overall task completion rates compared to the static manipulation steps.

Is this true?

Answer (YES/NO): NO